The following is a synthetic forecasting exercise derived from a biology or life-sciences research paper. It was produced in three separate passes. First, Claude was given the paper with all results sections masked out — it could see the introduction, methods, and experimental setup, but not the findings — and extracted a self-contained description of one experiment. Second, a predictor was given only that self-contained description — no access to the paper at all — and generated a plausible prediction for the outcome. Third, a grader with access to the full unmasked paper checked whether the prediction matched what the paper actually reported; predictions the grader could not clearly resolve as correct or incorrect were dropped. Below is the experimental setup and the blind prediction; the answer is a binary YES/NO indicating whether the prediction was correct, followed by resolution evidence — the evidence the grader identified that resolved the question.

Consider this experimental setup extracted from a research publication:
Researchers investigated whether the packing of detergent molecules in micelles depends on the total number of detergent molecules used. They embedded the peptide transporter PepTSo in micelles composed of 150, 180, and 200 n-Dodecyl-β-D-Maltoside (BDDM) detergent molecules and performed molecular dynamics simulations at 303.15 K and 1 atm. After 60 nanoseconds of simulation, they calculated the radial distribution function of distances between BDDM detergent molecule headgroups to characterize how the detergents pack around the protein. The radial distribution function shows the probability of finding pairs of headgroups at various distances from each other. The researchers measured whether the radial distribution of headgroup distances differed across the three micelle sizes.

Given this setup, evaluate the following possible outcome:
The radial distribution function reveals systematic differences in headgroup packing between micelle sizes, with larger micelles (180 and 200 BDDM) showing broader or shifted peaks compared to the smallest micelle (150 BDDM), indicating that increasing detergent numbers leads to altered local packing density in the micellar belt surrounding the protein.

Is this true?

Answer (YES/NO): NO